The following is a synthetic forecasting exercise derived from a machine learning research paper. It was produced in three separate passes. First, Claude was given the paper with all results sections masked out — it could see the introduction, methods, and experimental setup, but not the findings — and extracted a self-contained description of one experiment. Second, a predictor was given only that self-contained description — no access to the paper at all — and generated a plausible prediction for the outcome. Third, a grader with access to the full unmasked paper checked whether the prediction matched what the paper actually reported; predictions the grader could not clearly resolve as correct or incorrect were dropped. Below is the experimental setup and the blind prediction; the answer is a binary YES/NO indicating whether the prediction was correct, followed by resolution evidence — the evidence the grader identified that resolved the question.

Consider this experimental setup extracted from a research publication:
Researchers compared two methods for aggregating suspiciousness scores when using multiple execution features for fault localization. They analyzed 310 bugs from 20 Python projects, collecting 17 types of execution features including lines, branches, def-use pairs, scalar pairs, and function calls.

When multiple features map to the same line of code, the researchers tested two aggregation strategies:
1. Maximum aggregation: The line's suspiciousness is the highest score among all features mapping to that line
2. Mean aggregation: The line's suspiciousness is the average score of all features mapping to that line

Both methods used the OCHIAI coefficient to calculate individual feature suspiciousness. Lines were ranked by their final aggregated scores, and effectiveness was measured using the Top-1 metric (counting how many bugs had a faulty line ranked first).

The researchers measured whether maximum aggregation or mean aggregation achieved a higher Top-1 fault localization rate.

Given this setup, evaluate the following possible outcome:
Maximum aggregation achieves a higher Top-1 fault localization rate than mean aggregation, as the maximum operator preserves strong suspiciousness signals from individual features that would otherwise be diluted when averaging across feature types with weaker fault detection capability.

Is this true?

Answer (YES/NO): YES